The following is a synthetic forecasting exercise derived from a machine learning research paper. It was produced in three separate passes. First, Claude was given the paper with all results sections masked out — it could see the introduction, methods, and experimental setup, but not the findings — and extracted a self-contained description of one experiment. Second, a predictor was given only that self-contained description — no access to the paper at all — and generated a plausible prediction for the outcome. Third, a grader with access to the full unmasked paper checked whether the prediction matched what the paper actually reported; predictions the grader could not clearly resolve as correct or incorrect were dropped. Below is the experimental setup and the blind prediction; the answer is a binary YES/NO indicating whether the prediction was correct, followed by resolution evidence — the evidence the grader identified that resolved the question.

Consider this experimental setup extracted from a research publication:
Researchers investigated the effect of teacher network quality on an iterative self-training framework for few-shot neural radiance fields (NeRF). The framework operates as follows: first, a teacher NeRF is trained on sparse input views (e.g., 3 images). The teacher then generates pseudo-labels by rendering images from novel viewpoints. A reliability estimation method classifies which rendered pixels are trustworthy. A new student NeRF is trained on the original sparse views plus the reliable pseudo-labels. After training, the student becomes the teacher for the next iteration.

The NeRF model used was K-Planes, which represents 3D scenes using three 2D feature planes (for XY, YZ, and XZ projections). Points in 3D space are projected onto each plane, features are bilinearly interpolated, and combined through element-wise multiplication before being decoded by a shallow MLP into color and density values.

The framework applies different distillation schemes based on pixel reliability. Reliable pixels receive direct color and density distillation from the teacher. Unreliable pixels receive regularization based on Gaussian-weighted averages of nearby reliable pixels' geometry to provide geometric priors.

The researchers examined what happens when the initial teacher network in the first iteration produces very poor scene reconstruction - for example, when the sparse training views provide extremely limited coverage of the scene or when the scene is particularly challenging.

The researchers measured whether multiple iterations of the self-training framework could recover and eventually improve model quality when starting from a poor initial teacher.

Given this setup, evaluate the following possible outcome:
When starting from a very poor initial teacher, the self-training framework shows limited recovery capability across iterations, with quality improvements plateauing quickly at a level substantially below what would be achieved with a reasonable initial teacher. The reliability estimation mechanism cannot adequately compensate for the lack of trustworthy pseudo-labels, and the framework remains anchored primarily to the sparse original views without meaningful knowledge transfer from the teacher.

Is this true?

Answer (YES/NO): NO